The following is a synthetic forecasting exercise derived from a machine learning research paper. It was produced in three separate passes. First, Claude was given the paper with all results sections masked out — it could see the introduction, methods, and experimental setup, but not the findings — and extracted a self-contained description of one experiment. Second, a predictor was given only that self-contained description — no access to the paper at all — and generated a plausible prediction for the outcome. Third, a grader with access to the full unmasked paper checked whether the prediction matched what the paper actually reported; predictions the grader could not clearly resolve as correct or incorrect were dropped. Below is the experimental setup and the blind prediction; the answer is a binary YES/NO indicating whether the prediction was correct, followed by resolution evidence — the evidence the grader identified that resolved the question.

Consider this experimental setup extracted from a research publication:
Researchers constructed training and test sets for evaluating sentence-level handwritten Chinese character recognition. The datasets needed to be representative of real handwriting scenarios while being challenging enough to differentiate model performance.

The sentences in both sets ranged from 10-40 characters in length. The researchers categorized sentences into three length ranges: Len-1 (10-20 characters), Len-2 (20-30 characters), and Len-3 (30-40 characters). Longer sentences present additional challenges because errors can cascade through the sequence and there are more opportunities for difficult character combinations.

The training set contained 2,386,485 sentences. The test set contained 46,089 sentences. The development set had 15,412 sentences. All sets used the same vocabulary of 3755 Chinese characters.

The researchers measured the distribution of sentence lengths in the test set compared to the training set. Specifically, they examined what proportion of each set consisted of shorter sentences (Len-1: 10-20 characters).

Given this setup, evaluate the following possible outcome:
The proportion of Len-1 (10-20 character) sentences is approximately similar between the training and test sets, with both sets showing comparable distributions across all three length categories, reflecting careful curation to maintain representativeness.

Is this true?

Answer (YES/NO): NO